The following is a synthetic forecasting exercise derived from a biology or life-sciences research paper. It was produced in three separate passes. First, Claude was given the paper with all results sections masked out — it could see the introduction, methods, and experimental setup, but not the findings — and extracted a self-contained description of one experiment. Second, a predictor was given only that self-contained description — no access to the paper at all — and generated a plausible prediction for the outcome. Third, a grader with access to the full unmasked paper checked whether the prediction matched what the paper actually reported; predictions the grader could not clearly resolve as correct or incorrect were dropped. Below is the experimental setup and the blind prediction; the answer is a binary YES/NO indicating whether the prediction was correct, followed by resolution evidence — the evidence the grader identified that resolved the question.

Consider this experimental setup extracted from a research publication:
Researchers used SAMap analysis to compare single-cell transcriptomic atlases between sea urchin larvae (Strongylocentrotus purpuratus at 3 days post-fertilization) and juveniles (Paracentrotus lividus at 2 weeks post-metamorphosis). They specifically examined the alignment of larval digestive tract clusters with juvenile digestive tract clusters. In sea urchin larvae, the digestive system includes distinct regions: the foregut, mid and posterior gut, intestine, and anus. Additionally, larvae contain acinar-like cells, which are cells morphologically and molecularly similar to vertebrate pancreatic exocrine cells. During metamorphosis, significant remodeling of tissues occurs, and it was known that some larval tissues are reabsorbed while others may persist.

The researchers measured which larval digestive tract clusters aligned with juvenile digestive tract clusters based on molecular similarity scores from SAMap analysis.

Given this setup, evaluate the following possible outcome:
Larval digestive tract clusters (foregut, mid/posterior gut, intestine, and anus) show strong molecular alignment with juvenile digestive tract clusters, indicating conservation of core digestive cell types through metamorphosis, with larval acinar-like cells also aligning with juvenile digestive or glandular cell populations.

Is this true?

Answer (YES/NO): NO